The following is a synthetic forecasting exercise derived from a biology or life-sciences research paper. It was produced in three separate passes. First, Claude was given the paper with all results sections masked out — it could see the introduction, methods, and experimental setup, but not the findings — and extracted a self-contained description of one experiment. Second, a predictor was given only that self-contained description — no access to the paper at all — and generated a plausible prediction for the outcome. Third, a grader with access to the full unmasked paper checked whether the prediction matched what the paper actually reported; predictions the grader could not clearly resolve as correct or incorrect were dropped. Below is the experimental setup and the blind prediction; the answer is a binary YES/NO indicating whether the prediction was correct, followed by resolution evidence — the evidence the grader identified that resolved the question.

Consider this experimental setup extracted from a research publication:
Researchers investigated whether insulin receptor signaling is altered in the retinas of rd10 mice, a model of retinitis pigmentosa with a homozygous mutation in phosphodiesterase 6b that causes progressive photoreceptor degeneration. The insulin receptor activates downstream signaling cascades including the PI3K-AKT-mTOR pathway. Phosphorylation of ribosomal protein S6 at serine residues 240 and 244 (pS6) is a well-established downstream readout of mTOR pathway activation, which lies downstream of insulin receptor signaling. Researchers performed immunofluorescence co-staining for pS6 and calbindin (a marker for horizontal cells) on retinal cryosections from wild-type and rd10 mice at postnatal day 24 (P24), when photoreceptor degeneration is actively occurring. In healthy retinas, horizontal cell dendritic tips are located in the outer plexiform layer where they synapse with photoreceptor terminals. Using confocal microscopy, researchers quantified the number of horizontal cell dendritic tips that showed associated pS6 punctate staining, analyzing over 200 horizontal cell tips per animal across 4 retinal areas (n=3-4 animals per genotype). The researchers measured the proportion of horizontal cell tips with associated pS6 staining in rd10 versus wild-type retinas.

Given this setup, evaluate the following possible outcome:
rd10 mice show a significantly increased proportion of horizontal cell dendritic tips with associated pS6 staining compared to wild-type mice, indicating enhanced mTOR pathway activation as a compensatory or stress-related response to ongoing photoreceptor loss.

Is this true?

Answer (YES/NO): NO